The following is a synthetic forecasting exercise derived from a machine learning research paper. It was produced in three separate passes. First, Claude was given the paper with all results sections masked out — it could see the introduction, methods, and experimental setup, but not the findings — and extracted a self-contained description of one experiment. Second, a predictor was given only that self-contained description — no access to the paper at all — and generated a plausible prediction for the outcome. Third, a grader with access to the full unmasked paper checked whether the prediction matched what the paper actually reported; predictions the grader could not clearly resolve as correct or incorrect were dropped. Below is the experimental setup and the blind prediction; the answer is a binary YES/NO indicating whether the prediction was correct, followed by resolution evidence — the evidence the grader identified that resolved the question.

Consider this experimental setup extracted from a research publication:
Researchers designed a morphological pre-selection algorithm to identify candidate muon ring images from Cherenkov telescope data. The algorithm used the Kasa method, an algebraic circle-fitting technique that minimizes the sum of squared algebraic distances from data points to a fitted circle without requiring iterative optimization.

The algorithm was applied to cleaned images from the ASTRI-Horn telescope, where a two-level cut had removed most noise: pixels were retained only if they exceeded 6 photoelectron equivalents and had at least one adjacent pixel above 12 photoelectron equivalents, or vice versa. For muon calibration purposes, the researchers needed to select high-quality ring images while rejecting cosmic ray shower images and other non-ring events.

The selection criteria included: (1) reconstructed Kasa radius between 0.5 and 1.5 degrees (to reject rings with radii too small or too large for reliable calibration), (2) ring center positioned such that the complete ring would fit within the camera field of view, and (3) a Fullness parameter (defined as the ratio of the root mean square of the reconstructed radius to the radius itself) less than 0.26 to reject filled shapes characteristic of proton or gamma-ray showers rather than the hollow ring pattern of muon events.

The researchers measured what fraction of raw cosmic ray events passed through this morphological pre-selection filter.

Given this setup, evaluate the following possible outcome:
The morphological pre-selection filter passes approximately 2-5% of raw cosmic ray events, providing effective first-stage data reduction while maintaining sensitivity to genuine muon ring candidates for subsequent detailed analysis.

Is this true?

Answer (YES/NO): NO